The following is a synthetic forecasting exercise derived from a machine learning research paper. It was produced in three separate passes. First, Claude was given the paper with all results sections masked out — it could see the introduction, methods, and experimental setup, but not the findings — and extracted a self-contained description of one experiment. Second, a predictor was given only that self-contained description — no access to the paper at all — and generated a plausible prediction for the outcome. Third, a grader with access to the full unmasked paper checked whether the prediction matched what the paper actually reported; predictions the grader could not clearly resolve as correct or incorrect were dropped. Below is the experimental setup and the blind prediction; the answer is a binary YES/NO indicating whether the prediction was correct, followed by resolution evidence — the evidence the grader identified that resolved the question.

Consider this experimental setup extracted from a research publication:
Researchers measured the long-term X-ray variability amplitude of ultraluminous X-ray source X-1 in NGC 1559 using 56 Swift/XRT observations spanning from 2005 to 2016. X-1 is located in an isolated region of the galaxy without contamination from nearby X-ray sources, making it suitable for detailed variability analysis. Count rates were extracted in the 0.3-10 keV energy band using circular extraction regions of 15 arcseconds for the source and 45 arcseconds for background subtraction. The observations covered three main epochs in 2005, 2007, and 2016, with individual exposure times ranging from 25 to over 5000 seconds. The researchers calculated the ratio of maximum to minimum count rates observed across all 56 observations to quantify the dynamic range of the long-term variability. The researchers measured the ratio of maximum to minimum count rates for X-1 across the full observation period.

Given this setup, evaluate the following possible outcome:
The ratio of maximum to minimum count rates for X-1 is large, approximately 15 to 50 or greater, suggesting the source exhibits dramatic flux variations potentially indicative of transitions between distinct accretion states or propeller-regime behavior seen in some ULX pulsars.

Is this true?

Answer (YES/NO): NO